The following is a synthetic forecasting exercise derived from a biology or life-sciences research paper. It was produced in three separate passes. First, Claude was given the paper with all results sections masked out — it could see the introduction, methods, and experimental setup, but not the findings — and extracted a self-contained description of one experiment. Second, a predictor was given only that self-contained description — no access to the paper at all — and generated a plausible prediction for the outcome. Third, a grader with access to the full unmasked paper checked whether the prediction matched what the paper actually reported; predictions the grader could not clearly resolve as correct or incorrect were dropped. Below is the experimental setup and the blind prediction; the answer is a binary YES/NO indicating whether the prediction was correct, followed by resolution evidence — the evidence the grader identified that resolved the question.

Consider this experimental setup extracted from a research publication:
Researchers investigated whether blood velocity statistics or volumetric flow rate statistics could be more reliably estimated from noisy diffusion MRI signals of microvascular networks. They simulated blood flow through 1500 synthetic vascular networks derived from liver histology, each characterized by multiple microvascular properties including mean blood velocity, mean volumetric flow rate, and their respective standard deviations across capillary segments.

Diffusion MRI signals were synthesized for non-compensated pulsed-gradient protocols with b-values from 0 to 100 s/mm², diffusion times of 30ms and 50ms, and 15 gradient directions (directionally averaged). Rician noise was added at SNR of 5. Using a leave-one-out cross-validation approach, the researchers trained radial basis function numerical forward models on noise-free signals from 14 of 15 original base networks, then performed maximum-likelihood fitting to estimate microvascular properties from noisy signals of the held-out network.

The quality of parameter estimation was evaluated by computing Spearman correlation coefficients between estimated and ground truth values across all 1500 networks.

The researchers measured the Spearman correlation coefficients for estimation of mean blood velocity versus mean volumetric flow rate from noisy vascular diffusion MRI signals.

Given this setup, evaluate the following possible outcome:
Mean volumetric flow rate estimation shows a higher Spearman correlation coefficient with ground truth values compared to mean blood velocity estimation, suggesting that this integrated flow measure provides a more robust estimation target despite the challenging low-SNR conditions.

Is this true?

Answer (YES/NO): YES